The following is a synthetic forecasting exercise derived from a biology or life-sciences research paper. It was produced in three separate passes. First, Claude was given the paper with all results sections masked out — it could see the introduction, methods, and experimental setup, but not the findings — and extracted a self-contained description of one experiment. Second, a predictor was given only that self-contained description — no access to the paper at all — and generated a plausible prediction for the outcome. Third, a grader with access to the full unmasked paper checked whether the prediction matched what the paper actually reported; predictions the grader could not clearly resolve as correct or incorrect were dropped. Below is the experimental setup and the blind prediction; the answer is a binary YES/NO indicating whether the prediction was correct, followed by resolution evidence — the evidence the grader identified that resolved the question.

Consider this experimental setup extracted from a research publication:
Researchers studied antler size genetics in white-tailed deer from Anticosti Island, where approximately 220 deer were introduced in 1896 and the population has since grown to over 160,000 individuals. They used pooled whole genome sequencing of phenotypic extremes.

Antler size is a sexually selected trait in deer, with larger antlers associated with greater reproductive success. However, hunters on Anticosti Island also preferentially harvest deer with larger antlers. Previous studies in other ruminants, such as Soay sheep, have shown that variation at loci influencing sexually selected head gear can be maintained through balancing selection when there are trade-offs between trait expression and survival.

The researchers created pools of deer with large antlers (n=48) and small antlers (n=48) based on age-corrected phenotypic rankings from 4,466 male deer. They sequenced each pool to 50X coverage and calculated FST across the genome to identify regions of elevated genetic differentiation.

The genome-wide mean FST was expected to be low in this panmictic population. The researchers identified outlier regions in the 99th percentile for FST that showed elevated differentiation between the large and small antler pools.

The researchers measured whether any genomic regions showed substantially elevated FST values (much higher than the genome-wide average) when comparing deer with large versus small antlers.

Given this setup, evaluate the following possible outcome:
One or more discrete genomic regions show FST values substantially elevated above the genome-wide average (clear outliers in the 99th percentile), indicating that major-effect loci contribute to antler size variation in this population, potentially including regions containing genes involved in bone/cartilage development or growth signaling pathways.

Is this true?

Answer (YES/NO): NO